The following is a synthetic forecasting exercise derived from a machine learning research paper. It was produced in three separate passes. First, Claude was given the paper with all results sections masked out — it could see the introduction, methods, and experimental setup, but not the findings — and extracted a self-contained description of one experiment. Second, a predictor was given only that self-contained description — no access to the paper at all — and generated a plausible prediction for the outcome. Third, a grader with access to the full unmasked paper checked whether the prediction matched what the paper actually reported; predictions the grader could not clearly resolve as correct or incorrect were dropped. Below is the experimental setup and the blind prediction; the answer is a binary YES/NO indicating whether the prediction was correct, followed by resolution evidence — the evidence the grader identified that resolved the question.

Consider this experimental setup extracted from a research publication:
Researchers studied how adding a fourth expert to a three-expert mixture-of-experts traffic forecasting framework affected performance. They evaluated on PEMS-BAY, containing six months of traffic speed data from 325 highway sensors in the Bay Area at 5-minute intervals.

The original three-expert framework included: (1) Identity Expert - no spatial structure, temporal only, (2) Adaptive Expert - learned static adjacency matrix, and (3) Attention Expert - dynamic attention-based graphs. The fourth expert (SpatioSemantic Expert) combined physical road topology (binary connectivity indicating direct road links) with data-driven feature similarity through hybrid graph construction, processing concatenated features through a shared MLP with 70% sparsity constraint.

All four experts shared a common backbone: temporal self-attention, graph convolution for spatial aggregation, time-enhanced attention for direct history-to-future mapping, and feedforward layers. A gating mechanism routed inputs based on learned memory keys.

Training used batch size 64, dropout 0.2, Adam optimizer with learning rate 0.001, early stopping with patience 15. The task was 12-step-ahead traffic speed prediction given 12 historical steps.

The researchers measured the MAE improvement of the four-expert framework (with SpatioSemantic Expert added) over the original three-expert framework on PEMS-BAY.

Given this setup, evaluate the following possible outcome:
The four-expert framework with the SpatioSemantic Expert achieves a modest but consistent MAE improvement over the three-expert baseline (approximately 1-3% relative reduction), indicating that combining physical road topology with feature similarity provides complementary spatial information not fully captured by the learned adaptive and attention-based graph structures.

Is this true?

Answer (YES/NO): NO